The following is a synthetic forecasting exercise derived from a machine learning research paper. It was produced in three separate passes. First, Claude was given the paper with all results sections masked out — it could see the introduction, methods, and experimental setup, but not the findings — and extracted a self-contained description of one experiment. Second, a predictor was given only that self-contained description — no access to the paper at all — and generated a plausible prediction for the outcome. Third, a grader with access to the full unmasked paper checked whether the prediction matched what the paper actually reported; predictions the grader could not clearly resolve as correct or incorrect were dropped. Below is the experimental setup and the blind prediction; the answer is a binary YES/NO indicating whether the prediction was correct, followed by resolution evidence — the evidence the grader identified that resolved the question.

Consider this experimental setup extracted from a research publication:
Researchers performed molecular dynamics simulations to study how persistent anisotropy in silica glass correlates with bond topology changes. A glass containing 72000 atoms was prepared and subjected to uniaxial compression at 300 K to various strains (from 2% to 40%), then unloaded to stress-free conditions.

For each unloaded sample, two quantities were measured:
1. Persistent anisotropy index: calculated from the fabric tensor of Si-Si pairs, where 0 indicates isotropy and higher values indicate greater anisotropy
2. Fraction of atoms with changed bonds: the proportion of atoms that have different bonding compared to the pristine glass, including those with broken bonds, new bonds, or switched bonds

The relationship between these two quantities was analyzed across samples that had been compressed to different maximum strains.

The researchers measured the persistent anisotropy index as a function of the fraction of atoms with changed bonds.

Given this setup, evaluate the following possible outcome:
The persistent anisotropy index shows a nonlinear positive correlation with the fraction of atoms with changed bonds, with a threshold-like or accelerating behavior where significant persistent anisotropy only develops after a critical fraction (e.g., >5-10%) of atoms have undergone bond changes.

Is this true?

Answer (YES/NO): NO